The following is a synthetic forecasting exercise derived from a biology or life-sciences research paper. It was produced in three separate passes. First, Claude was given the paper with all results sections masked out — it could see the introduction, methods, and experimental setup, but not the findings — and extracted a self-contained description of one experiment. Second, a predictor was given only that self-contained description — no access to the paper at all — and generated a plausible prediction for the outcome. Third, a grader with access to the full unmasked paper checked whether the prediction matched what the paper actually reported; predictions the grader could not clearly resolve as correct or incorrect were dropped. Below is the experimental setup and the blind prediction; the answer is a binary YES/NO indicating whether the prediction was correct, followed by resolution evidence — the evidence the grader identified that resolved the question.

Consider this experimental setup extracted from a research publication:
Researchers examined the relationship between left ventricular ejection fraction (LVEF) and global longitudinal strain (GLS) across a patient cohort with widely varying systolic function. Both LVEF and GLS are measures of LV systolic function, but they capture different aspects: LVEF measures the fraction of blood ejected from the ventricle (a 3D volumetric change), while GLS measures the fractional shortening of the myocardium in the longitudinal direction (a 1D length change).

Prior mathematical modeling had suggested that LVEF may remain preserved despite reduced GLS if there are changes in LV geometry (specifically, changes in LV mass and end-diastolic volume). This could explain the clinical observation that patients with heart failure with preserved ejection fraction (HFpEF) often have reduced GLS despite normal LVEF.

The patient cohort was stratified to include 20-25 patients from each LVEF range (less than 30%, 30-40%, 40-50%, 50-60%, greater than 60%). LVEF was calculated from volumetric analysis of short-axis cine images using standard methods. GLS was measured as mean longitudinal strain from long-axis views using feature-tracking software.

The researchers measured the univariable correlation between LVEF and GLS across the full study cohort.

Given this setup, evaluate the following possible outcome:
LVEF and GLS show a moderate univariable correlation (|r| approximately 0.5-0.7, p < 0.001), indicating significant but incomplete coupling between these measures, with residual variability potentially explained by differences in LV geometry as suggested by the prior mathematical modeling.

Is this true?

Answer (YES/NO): NO